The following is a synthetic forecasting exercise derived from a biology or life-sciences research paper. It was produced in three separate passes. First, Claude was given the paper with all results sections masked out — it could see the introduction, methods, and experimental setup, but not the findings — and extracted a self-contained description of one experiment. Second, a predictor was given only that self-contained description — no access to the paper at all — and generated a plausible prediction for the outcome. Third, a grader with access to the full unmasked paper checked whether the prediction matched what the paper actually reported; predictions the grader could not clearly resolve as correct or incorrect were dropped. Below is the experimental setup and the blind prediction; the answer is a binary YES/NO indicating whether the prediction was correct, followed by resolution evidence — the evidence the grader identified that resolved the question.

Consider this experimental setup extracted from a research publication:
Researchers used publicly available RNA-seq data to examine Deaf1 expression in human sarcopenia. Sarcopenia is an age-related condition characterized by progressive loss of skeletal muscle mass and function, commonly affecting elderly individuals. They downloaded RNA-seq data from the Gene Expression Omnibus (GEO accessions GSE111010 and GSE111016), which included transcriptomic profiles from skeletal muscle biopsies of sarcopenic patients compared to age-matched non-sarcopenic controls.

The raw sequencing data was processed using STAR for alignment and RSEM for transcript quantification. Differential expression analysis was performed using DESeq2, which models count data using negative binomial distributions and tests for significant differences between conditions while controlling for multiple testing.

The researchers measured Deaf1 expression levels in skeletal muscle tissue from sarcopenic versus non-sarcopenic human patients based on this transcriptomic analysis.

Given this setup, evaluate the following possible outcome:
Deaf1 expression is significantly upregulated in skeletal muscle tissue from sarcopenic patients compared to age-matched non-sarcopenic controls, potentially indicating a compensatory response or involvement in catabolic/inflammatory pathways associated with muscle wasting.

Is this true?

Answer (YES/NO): NO